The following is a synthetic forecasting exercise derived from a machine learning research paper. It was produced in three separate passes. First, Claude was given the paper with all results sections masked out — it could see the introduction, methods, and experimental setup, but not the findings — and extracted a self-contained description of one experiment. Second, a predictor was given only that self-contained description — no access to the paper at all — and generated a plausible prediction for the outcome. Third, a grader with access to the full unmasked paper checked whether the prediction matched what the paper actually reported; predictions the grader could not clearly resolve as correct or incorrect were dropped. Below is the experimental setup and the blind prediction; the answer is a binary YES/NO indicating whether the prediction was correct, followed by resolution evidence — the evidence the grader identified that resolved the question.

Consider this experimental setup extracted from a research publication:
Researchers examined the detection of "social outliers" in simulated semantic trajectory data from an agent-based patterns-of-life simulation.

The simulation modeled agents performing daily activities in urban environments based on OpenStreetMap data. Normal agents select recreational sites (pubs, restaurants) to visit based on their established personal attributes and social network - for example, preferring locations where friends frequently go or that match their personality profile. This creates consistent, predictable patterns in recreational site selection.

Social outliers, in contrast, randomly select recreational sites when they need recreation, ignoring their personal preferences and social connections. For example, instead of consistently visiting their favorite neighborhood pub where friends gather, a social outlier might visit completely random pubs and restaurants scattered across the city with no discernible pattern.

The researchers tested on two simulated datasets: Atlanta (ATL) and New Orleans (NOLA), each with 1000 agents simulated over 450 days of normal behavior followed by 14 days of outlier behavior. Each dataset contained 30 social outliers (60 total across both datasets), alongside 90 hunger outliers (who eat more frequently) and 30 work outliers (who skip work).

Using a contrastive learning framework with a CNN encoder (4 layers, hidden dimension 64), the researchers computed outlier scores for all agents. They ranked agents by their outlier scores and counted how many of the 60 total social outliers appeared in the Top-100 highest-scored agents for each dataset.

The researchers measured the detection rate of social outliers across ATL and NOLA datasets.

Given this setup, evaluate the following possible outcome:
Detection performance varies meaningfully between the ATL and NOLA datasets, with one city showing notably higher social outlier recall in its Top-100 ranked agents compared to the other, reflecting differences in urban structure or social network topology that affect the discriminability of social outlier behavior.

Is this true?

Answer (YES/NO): NO